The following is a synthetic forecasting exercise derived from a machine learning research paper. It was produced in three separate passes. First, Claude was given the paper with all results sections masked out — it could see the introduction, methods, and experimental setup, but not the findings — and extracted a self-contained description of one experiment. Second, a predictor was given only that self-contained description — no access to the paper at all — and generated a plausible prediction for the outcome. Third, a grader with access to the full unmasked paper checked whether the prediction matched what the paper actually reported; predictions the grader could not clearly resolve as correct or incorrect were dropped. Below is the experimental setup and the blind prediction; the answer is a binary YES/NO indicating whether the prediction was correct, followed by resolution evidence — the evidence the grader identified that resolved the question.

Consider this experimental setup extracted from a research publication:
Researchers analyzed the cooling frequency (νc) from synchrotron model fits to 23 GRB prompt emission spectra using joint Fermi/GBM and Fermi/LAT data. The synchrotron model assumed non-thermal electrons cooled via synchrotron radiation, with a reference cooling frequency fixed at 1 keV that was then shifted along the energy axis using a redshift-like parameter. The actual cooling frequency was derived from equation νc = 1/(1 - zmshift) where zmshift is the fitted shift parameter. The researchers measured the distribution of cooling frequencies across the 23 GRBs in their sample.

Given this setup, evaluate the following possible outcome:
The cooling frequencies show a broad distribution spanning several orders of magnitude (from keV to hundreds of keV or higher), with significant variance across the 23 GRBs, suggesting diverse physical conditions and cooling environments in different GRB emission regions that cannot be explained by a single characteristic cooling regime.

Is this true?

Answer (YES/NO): NO